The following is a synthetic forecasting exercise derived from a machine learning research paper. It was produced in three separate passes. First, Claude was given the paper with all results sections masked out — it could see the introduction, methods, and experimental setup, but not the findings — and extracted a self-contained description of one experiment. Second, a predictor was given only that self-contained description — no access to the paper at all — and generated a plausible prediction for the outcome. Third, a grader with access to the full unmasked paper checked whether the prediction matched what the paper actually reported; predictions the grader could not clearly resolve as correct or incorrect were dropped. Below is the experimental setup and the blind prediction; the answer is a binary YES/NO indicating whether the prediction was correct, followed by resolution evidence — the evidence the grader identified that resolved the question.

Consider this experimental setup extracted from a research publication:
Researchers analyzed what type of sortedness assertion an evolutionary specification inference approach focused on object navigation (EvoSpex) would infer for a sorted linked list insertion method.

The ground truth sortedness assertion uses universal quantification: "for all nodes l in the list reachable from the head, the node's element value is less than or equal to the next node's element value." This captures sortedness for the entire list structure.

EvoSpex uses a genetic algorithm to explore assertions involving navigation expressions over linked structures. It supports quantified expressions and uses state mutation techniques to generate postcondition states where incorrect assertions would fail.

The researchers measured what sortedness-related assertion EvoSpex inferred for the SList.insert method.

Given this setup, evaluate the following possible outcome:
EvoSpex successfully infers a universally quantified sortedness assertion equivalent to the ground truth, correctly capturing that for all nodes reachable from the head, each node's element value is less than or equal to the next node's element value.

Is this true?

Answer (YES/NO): NO